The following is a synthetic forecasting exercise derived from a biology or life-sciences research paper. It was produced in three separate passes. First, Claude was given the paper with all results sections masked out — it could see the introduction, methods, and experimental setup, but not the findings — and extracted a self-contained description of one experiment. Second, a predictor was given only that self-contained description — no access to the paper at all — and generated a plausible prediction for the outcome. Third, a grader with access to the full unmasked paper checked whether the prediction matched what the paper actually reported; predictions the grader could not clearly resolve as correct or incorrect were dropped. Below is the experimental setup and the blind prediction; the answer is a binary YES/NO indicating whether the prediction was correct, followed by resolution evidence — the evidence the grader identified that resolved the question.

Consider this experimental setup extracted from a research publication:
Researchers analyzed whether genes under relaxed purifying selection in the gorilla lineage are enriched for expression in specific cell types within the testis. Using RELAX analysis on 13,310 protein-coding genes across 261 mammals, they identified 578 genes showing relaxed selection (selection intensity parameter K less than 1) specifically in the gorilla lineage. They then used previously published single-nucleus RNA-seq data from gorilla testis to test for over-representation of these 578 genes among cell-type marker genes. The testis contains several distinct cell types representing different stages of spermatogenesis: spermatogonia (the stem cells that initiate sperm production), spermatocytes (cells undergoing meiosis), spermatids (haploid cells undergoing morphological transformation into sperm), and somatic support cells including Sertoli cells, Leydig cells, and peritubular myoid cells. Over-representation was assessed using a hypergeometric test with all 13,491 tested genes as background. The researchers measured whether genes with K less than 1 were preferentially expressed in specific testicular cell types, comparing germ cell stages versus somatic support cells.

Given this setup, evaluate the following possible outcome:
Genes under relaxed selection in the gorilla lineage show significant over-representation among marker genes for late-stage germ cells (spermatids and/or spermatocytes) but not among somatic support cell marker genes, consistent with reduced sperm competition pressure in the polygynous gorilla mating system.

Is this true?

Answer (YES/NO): YES